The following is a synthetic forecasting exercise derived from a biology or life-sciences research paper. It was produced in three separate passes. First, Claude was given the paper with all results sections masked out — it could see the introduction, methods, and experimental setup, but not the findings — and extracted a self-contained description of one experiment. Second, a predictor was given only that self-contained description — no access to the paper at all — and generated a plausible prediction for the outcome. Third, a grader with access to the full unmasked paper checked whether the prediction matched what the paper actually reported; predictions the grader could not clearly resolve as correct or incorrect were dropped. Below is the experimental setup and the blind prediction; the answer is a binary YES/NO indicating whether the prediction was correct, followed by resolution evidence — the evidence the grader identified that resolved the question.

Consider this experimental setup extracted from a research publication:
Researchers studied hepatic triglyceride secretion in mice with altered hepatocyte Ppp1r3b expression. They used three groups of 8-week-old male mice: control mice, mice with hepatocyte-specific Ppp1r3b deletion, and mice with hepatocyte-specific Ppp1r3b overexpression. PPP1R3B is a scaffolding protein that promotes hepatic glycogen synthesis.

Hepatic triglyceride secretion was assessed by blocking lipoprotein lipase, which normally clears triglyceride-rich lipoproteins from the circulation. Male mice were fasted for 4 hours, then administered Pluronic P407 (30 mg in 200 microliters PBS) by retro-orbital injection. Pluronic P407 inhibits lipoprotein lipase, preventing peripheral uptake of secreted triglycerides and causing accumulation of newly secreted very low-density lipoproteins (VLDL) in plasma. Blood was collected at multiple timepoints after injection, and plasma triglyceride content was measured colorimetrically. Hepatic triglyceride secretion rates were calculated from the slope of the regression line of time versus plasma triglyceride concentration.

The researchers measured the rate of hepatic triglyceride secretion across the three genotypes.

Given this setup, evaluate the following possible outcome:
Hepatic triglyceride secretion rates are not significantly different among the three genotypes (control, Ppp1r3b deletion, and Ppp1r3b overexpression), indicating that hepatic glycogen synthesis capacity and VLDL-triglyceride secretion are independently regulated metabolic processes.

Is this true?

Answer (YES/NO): NO